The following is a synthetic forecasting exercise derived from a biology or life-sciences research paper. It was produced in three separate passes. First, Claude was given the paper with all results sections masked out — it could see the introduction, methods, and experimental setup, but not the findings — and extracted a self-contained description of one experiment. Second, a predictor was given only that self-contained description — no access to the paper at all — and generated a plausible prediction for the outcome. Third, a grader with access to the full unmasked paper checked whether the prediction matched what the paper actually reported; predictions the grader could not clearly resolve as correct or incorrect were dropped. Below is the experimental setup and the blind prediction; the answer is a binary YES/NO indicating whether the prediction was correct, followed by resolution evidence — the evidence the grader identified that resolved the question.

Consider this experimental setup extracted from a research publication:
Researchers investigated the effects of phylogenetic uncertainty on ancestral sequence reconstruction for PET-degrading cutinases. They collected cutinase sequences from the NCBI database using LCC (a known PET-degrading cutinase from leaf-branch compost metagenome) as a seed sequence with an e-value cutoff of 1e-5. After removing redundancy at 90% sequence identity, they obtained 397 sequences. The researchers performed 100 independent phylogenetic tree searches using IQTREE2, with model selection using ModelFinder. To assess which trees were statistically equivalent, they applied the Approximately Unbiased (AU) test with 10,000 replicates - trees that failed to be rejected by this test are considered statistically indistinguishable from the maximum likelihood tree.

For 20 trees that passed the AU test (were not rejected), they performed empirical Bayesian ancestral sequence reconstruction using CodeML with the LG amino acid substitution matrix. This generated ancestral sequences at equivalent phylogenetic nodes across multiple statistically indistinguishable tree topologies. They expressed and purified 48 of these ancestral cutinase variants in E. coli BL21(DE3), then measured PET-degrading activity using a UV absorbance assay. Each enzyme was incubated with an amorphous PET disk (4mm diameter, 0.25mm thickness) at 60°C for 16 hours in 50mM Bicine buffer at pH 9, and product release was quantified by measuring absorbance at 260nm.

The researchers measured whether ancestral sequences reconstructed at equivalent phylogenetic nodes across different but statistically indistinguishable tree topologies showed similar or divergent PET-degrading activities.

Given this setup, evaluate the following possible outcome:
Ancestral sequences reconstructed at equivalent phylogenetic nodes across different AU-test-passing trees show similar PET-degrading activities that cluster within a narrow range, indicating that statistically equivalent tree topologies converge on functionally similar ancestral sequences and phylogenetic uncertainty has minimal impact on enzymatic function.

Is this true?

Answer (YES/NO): NO